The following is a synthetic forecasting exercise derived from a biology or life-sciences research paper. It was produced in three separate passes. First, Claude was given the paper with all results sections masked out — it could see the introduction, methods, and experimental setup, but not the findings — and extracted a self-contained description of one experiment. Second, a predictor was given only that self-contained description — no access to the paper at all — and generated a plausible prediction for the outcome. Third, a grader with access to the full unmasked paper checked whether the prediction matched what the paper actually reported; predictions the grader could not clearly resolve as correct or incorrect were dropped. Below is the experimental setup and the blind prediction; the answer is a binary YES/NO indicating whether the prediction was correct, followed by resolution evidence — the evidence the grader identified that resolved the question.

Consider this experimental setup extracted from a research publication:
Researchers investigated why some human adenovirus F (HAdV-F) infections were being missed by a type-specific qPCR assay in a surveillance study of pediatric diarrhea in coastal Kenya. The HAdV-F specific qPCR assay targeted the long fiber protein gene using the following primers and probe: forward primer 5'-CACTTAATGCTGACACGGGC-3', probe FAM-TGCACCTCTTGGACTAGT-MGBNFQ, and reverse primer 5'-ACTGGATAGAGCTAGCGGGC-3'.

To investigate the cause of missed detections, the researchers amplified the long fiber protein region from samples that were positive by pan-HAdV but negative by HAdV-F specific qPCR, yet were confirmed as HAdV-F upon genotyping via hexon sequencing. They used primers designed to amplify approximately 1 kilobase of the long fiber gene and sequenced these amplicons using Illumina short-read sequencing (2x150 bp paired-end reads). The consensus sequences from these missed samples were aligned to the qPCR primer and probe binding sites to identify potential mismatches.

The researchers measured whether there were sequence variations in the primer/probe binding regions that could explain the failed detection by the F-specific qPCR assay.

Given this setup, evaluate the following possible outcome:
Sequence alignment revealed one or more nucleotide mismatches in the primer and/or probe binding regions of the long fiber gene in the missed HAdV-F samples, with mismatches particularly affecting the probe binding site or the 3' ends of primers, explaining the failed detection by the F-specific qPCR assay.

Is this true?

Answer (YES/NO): NO